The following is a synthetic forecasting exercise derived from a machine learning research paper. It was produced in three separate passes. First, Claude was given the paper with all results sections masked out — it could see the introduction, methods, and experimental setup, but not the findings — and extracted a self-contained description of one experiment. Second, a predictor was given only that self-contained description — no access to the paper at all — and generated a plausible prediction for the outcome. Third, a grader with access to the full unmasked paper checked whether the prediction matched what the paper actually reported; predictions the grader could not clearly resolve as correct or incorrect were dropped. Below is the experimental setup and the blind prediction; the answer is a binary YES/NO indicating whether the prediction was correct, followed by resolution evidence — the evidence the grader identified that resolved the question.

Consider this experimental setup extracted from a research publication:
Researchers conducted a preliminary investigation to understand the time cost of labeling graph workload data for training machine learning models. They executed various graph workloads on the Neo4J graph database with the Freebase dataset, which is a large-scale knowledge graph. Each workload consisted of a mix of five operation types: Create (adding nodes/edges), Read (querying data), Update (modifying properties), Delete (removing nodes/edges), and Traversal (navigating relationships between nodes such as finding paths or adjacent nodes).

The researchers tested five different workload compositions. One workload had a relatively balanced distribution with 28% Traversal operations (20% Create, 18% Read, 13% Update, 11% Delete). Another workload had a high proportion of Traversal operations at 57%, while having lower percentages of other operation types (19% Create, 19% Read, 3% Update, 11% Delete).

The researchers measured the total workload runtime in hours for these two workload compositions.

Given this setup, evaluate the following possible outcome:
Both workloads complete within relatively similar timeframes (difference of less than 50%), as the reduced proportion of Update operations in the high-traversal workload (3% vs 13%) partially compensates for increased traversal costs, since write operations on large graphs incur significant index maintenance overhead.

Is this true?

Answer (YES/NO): NO